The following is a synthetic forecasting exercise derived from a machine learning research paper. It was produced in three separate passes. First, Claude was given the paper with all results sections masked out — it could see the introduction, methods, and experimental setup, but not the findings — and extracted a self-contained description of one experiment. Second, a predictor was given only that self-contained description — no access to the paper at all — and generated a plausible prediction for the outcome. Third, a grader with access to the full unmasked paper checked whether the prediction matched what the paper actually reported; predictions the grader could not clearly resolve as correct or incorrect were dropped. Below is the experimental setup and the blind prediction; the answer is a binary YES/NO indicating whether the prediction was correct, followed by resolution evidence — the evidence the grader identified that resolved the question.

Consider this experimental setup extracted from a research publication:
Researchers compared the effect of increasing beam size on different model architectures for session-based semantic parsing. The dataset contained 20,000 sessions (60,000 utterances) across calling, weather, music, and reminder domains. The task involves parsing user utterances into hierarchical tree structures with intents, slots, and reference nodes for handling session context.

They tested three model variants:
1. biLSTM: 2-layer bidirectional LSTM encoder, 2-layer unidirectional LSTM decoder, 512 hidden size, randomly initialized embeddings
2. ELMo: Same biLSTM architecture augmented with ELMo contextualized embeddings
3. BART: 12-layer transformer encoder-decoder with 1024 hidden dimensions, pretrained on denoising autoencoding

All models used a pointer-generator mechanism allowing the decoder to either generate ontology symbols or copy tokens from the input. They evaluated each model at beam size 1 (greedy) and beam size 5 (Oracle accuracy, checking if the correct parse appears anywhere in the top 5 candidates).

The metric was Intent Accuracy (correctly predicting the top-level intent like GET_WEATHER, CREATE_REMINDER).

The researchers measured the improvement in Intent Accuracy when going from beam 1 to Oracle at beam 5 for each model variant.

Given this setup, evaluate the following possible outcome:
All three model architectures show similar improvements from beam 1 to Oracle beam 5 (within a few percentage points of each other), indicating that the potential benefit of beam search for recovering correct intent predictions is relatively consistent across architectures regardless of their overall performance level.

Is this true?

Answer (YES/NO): YES